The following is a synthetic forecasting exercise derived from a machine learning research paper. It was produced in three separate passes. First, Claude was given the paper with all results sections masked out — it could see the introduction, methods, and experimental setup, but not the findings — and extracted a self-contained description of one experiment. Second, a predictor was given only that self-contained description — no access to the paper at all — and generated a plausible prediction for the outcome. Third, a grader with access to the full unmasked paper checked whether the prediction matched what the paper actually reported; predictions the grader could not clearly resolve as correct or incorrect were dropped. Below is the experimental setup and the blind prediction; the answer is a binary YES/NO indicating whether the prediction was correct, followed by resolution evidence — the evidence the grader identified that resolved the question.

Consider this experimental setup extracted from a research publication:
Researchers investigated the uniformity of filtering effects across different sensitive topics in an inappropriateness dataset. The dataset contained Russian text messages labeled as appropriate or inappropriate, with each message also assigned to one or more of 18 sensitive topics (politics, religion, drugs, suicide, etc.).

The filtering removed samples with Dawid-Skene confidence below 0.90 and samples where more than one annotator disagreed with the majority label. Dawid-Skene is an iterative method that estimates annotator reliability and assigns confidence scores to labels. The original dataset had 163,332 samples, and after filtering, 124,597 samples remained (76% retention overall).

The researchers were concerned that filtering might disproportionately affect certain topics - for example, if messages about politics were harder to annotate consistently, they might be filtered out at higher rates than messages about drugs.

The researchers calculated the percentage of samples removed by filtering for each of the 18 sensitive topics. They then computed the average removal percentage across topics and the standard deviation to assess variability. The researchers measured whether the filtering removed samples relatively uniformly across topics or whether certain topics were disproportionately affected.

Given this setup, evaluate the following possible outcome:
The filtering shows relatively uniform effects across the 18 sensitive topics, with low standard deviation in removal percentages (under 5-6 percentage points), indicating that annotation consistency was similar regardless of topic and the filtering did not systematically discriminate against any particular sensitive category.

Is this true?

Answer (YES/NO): NO